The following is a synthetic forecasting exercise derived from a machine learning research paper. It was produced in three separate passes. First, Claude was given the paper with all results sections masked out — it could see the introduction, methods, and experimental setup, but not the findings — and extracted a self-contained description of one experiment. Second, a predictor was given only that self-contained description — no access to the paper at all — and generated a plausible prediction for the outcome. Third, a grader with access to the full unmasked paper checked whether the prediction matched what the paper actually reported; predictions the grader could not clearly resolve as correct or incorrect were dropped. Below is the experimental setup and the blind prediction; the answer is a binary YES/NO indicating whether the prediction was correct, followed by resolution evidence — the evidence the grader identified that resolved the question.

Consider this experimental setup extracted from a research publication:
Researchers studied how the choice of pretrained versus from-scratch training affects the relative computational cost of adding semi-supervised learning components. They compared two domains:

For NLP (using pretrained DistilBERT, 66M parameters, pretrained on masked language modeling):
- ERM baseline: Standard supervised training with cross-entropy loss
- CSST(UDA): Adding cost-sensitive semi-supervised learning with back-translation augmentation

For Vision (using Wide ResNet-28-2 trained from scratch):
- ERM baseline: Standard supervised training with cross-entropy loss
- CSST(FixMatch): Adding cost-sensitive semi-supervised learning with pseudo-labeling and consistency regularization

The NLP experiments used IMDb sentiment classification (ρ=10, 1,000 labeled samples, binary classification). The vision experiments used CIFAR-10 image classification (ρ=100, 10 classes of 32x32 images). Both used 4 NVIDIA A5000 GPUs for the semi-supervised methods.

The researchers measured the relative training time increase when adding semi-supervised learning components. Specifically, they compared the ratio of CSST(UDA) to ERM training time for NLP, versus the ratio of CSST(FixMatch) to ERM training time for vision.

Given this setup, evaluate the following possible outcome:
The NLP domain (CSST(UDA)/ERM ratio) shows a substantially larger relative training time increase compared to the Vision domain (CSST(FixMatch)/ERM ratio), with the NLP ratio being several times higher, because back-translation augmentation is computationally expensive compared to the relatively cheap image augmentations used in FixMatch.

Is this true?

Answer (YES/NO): NO